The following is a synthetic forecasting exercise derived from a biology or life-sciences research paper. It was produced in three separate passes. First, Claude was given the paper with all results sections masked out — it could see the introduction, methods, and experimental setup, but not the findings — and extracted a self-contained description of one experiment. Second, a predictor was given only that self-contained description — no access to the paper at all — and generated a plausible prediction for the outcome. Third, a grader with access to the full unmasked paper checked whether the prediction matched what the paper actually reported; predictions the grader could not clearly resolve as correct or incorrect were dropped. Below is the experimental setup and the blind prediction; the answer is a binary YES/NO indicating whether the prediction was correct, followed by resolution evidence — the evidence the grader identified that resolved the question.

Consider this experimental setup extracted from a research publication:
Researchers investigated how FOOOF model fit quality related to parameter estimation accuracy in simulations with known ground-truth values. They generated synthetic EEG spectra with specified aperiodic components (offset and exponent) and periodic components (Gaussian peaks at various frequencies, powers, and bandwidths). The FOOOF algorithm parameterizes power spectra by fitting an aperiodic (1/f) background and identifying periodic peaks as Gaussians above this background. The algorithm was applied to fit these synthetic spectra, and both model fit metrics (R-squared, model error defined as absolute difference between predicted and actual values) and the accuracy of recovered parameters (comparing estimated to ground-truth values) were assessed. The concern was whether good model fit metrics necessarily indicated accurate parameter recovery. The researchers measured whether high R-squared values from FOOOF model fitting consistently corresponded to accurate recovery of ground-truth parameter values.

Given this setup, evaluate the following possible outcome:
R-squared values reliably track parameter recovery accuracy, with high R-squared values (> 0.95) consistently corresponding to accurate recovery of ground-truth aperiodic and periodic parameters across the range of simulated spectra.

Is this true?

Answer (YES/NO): NO